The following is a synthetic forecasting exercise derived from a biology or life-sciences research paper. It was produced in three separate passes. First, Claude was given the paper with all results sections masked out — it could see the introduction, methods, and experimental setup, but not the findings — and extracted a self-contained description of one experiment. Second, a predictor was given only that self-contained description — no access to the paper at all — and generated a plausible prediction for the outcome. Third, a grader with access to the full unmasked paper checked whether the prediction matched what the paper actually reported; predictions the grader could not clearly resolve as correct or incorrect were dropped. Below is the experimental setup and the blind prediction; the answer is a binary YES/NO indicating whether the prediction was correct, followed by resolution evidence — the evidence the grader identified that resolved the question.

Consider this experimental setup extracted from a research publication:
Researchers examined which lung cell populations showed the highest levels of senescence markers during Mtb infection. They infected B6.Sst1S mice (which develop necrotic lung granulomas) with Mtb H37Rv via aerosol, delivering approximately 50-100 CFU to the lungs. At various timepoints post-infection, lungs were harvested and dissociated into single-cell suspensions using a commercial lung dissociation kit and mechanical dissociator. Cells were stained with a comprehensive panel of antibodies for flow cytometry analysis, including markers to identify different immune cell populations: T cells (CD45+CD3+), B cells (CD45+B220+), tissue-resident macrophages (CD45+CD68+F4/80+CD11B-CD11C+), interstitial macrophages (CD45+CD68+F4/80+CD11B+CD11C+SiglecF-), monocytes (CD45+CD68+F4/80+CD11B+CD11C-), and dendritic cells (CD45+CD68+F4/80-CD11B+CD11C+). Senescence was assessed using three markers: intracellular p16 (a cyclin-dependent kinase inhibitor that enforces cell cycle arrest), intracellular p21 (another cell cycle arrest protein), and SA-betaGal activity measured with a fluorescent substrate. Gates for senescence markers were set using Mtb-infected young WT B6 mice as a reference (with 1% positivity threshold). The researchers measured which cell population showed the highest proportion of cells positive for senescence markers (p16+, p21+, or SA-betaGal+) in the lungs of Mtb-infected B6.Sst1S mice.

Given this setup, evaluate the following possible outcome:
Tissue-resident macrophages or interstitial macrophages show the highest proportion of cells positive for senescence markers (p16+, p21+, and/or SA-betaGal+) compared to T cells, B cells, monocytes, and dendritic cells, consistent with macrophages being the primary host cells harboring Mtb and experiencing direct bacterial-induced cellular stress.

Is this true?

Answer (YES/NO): YES